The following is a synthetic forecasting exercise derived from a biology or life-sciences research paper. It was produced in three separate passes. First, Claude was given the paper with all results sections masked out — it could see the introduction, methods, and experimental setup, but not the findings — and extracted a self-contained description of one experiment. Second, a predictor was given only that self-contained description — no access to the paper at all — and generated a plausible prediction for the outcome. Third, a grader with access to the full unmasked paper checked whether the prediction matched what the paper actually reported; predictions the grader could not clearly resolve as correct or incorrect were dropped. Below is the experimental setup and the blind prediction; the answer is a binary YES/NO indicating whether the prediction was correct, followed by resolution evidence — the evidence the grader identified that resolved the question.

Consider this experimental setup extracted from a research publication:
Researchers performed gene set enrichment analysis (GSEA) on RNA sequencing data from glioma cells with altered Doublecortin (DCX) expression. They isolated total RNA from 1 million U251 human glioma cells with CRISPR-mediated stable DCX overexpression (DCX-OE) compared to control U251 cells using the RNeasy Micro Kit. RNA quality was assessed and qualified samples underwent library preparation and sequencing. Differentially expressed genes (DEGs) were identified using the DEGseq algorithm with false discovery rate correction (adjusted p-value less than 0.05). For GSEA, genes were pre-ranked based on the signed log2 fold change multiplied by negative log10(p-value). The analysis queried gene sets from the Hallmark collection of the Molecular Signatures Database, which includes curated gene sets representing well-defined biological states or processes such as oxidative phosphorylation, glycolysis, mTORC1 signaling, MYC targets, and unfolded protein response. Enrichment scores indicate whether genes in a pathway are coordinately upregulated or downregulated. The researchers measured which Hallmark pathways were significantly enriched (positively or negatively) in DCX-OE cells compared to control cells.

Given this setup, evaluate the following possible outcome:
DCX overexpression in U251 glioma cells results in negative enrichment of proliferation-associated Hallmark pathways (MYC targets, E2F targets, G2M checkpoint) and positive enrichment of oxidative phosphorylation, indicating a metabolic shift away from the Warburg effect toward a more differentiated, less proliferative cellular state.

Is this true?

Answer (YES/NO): NO